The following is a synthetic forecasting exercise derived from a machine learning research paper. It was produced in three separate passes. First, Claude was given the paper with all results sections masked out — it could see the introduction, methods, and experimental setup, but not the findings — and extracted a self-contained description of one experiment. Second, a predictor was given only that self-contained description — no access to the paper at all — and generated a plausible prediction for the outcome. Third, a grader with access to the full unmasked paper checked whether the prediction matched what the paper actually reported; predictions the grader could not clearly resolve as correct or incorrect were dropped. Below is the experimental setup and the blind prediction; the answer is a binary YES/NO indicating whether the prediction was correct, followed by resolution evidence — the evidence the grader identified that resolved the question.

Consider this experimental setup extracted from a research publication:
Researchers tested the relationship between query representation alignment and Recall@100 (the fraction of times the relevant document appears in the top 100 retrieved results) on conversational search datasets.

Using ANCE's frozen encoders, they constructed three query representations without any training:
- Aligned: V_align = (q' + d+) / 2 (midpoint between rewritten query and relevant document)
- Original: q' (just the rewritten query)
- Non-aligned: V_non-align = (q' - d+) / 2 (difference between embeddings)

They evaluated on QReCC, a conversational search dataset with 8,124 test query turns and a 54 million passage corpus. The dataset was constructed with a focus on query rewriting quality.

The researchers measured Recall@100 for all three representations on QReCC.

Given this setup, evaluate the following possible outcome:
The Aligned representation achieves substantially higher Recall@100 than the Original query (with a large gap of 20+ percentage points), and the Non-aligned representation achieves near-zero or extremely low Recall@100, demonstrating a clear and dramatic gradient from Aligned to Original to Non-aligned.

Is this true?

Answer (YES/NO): NO